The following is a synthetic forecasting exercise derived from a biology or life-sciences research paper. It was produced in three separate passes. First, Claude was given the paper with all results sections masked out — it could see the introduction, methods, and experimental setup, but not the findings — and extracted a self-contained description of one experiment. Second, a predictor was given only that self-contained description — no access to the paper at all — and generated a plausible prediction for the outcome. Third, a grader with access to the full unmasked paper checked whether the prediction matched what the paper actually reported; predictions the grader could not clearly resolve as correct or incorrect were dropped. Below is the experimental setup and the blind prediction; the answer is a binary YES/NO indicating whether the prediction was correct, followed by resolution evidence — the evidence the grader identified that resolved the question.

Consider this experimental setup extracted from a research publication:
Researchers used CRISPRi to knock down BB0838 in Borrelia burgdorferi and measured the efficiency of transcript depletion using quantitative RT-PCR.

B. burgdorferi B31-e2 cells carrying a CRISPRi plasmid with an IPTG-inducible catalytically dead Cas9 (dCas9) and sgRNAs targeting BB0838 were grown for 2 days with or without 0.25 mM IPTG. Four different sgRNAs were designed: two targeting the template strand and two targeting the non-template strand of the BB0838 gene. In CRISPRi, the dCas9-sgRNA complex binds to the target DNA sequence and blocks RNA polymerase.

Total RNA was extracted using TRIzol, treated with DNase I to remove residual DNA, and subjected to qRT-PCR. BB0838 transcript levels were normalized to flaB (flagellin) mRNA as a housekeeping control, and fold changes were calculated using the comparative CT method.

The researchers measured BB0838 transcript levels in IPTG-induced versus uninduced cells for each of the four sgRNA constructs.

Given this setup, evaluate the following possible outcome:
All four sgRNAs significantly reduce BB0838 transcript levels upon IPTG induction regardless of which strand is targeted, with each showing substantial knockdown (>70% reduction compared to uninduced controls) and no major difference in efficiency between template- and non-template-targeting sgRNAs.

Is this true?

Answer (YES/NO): NO